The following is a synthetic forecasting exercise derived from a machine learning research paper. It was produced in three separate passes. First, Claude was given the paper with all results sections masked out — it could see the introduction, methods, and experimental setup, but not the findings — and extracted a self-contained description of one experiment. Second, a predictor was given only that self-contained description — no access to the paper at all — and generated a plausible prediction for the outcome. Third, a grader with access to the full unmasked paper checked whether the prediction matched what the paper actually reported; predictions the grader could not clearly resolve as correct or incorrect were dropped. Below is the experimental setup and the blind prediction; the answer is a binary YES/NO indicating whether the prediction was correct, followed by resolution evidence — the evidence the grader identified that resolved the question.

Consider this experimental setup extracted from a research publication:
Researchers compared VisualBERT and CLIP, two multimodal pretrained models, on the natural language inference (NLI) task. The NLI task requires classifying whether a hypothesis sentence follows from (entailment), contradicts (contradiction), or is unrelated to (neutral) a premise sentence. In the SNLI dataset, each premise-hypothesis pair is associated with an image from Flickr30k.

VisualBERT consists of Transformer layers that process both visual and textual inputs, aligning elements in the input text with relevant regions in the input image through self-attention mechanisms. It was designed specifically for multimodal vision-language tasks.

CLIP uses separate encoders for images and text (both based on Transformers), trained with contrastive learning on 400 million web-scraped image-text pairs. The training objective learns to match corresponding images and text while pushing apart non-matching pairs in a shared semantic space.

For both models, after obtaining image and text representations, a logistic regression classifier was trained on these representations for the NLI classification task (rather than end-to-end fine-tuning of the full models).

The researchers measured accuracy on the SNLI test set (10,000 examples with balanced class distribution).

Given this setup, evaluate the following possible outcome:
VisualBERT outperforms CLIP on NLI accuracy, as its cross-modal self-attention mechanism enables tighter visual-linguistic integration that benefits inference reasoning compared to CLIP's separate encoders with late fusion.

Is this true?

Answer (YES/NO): NO